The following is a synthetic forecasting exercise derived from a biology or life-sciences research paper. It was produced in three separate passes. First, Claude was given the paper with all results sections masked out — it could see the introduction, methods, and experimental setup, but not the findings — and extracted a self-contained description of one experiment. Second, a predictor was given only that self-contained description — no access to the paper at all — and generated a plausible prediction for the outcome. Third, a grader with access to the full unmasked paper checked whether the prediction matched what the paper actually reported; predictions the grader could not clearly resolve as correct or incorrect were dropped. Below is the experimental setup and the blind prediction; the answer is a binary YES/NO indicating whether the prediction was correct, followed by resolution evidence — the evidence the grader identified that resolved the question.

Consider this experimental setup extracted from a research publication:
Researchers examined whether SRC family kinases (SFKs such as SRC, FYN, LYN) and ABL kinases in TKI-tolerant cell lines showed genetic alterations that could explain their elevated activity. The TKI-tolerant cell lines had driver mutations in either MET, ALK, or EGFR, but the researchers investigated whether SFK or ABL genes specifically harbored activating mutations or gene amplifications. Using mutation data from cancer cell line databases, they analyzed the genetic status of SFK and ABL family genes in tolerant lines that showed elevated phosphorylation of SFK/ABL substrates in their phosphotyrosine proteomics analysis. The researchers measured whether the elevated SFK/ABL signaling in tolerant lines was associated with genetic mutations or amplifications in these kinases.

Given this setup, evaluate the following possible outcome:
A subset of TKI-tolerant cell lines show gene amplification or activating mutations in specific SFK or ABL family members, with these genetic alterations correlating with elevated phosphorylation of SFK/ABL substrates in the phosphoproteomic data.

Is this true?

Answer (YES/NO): NO